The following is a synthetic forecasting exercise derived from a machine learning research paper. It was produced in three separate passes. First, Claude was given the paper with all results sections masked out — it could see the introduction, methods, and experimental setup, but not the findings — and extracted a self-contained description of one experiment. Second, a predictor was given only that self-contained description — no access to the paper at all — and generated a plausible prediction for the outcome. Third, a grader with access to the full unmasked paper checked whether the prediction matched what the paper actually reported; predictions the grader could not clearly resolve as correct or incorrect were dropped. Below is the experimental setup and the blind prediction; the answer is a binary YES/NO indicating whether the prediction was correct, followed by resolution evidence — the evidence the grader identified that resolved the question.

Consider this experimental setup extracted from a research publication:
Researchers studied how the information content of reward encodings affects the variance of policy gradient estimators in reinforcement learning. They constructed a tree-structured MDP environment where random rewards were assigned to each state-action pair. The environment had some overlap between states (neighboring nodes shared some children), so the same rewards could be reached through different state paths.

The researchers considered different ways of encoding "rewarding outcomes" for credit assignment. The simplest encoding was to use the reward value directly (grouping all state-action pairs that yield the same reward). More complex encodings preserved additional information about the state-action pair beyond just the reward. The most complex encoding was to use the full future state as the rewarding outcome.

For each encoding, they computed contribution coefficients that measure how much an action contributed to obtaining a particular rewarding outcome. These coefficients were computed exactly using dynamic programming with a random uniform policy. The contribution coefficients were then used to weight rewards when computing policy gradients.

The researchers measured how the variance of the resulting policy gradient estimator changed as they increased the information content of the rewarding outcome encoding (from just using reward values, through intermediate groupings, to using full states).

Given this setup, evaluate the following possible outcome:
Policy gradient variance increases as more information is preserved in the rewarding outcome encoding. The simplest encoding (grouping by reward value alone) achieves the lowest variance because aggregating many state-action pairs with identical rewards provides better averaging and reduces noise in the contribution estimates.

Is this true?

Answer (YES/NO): YES